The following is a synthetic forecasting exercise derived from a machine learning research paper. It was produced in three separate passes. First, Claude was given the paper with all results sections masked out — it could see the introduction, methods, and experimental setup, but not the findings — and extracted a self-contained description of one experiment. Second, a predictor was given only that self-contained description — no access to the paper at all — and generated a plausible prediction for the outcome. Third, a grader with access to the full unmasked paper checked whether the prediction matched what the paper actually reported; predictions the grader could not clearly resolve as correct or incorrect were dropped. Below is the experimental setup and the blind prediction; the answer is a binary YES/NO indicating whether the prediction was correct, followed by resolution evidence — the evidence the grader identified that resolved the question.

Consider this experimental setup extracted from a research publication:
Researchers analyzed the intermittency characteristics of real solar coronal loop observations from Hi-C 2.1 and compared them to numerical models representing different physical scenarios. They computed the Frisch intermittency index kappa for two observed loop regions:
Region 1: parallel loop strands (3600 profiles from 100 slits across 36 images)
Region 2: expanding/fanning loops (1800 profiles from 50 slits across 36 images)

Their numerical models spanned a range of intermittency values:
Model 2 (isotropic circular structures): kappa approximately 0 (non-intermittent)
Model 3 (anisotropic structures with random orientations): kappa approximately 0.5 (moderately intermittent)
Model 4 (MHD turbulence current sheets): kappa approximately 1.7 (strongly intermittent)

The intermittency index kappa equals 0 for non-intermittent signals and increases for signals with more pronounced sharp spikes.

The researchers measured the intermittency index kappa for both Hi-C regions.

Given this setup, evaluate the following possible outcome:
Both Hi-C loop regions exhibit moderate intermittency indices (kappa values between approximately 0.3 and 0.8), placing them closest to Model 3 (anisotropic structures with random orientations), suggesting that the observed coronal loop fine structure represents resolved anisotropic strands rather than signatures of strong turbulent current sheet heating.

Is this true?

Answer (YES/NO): NO